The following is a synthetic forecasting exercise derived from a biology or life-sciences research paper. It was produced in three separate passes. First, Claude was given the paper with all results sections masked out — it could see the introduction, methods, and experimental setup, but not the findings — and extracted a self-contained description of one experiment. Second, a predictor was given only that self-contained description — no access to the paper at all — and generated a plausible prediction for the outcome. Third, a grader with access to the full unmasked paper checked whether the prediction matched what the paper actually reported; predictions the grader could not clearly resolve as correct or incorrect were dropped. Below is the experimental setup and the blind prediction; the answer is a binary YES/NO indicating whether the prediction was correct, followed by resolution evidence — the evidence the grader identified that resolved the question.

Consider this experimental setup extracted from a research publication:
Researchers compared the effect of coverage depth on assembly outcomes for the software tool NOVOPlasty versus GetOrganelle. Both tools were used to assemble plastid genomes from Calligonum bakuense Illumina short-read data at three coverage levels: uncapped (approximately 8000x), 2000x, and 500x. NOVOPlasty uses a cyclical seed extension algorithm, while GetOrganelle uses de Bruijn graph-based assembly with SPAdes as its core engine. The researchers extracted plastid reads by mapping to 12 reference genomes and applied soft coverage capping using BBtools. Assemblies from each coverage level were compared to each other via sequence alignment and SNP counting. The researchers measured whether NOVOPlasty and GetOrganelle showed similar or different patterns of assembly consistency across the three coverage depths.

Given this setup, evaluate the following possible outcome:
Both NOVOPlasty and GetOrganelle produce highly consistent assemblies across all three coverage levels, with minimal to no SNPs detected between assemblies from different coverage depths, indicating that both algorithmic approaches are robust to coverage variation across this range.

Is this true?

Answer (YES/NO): NO